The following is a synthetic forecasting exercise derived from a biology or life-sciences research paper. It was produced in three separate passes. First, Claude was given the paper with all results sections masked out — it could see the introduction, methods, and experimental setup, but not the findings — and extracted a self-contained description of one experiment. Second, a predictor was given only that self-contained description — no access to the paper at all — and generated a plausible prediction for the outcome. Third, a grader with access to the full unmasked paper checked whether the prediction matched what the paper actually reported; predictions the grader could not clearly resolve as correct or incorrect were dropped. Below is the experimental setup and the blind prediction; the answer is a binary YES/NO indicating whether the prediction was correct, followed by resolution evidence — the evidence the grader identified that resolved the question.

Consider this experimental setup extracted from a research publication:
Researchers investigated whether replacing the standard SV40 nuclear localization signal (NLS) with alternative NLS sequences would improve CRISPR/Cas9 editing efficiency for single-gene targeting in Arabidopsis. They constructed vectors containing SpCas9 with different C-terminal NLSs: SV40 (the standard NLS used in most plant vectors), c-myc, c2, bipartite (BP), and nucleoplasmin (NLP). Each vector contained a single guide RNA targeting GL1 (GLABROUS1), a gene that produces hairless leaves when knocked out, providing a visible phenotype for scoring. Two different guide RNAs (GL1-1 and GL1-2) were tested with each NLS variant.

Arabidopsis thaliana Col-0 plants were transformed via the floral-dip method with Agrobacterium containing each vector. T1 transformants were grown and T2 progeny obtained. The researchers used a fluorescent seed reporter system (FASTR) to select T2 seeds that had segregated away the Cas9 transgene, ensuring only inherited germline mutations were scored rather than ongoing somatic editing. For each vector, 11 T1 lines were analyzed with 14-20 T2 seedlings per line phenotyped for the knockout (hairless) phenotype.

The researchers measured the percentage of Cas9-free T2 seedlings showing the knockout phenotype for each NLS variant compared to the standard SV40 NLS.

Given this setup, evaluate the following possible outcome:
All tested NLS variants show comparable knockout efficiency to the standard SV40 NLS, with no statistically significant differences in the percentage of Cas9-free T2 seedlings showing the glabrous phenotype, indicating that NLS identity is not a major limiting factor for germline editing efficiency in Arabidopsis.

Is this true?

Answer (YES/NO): NO